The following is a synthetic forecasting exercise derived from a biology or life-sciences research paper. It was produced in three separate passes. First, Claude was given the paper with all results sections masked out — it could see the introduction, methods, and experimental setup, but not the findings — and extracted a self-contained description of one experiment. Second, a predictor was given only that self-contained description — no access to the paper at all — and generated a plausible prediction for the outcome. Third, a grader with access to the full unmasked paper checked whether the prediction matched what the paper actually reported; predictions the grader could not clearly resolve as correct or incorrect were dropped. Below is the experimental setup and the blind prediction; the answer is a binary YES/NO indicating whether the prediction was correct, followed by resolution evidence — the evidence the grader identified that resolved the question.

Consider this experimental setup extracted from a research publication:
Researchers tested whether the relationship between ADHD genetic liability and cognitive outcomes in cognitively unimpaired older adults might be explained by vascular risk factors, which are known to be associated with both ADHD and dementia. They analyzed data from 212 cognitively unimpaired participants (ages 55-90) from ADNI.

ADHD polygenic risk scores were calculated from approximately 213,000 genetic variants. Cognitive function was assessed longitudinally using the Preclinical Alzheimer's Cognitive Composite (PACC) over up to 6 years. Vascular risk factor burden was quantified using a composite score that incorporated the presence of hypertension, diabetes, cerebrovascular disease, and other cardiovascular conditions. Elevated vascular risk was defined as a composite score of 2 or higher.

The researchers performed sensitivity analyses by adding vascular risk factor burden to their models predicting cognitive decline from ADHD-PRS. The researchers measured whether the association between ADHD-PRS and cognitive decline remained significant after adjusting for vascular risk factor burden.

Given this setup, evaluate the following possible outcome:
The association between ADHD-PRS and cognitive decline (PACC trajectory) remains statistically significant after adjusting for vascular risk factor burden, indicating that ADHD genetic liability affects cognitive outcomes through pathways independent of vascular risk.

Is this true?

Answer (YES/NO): YES